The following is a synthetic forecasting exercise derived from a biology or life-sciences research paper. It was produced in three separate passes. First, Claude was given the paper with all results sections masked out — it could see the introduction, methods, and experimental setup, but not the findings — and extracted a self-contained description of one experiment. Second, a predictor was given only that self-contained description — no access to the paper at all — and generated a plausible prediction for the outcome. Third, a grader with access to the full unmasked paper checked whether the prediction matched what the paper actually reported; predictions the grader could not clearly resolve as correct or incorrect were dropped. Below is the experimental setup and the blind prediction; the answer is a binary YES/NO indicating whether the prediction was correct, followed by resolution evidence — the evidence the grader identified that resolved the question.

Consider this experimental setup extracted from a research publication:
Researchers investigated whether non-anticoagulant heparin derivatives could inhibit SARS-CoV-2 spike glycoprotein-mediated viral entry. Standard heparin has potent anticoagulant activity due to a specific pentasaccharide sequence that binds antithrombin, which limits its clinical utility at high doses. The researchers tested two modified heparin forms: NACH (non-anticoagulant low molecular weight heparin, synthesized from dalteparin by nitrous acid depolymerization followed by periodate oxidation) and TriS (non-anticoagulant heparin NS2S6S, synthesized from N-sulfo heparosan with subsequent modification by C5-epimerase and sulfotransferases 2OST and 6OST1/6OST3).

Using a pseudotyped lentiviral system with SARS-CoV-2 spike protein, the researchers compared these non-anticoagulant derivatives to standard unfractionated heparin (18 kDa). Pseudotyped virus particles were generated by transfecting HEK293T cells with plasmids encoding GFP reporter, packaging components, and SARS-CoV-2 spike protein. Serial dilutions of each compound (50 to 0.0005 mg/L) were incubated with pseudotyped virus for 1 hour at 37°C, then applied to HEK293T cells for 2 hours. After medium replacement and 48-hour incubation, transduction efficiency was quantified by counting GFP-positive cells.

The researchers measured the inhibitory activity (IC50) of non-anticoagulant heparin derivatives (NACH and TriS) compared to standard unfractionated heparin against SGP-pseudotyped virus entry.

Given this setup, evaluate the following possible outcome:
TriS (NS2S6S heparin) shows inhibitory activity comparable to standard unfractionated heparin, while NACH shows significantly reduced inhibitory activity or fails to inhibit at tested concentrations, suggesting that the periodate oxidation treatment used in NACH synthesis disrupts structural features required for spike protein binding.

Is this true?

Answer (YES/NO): YES